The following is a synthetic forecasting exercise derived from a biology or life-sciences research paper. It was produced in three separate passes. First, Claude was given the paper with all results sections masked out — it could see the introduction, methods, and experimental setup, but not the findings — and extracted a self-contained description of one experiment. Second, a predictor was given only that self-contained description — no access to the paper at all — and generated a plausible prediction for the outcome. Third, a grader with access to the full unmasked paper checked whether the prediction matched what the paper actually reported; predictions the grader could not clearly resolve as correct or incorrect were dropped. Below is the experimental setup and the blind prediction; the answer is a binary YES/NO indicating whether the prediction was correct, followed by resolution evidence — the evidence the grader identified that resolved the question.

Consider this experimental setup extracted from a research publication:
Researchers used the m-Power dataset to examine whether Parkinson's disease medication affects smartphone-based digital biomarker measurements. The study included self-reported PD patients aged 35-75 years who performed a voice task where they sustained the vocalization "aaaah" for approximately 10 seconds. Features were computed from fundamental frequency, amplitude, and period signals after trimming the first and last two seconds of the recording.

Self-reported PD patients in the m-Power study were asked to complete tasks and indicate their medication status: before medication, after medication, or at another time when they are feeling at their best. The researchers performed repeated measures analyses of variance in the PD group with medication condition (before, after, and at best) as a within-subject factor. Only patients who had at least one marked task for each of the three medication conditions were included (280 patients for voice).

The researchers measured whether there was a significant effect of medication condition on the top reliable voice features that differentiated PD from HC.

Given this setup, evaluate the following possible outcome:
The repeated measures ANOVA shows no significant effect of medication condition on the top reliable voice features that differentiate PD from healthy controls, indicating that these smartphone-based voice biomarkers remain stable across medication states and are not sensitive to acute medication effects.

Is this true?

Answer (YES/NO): NO